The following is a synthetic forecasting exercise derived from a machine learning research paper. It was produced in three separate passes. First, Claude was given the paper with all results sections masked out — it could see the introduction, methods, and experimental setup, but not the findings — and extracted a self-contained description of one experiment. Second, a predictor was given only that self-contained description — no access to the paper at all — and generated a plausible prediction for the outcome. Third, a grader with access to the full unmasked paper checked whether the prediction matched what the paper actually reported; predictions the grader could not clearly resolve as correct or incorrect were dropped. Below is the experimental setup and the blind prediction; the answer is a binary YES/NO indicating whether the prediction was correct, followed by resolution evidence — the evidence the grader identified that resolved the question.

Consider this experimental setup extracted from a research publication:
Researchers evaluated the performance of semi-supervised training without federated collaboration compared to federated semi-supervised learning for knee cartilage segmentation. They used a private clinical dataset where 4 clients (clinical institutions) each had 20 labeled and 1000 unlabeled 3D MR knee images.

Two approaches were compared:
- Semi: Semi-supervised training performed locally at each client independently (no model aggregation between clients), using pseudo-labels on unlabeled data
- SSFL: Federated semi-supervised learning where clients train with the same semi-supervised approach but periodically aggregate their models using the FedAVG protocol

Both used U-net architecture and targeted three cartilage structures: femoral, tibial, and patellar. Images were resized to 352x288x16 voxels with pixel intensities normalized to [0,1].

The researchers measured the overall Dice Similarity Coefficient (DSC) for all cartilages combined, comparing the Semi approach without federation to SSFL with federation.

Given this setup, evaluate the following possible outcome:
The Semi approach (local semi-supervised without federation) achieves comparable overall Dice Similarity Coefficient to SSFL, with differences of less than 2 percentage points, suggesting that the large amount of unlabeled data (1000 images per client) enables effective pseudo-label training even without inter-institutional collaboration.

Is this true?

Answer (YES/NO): YES